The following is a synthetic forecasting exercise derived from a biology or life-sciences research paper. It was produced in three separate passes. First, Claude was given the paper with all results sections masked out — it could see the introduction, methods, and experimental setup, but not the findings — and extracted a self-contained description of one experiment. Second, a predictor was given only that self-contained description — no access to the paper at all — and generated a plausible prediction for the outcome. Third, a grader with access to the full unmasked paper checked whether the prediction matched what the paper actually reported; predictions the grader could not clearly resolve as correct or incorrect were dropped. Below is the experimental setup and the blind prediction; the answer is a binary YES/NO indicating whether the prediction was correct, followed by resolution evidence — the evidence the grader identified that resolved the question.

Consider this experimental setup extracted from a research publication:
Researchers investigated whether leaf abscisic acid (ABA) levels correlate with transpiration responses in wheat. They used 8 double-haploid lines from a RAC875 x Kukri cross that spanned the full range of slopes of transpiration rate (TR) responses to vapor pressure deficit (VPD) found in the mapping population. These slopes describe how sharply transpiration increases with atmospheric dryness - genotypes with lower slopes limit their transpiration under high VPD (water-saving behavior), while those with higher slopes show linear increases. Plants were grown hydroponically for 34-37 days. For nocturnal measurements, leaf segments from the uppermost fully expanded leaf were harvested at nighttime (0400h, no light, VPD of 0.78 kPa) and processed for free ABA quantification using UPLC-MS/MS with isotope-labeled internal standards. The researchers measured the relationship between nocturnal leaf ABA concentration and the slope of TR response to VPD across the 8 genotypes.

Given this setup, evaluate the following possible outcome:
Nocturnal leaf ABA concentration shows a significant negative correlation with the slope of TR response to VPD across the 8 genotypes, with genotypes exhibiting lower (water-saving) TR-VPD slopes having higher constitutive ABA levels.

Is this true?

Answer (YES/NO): NO